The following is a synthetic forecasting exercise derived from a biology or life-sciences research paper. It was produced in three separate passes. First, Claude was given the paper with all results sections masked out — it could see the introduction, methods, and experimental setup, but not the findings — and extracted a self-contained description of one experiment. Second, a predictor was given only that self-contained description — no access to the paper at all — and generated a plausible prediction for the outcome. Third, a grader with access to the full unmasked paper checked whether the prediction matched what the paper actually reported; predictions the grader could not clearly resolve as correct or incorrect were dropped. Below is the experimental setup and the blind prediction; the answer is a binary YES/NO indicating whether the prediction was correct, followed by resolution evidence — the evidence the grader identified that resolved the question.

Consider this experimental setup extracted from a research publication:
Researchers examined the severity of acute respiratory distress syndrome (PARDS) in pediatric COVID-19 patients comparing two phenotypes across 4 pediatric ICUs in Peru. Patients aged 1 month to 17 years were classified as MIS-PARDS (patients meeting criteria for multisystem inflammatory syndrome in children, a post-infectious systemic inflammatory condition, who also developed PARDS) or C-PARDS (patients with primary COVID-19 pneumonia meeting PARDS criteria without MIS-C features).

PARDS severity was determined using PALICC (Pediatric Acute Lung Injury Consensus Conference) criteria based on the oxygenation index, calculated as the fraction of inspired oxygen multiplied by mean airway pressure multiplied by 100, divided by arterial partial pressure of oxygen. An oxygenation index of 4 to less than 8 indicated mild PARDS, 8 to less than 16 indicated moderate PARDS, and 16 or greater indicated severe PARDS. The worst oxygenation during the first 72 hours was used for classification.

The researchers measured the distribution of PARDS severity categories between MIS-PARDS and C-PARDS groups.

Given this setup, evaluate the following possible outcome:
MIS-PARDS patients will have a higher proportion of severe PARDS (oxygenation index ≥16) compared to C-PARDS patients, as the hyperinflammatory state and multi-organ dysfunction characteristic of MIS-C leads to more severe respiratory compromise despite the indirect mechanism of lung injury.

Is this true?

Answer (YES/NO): NO